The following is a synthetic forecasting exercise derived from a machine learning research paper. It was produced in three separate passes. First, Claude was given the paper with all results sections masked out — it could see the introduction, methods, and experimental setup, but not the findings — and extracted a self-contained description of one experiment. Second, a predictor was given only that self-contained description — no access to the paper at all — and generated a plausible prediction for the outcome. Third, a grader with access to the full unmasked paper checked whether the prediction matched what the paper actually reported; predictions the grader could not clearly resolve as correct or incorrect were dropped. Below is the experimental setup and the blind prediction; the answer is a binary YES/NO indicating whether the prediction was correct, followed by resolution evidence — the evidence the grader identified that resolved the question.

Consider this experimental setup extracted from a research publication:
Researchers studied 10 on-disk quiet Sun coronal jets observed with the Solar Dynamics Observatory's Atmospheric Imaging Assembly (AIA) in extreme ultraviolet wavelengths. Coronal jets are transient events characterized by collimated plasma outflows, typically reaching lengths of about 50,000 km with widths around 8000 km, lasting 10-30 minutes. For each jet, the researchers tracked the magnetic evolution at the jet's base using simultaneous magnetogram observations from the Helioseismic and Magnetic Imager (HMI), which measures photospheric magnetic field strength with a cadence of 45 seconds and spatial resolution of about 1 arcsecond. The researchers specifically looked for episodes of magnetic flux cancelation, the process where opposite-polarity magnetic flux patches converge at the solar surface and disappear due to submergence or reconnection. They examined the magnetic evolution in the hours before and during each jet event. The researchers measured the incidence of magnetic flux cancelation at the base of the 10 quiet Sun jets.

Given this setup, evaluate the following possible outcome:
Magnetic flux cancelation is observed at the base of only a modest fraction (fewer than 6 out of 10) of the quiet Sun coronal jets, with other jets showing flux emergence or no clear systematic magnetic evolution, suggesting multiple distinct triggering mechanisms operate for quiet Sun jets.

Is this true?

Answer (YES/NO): NO